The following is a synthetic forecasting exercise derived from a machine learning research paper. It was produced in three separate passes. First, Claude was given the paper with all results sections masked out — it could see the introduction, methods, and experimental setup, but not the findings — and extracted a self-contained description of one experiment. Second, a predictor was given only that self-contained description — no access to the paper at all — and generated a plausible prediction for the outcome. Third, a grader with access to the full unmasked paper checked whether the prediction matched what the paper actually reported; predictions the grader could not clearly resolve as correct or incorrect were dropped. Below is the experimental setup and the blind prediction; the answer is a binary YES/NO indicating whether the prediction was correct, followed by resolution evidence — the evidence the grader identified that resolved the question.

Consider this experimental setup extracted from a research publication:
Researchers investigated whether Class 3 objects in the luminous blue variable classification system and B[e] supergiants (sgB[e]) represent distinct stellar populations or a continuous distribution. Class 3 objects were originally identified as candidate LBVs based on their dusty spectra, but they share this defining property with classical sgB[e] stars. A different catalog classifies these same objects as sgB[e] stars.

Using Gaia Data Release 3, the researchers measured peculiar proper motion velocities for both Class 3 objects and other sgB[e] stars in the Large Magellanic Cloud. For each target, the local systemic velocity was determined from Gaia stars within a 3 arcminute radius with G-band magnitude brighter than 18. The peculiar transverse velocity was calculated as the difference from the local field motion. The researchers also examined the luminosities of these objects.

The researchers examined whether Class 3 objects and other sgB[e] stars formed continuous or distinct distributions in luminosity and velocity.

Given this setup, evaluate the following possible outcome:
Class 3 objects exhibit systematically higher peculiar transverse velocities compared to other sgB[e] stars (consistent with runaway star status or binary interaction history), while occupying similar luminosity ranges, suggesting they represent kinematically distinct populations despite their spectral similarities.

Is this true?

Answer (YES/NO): NO